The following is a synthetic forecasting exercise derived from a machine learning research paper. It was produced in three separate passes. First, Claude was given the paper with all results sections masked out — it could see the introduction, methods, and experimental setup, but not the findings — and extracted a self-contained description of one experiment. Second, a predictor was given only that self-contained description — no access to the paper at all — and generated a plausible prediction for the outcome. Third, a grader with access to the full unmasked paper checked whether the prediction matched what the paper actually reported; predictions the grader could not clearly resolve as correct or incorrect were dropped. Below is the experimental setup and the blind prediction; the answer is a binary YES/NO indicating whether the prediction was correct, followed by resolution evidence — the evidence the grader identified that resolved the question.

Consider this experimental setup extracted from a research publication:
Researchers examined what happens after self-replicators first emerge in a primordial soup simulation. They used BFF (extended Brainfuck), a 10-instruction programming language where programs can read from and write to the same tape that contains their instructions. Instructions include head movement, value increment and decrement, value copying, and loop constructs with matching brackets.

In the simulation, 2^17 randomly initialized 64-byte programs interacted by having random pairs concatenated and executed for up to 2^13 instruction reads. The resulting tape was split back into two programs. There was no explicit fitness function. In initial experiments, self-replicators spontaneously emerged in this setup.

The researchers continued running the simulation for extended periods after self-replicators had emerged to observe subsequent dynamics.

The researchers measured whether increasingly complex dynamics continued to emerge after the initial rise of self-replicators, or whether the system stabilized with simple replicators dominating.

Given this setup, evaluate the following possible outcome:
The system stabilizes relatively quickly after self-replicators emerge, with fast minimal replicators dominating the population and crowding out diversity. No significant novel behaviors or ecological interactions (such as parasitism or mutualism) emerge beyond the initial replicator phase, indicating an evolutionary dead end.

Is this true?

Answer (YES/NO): NO